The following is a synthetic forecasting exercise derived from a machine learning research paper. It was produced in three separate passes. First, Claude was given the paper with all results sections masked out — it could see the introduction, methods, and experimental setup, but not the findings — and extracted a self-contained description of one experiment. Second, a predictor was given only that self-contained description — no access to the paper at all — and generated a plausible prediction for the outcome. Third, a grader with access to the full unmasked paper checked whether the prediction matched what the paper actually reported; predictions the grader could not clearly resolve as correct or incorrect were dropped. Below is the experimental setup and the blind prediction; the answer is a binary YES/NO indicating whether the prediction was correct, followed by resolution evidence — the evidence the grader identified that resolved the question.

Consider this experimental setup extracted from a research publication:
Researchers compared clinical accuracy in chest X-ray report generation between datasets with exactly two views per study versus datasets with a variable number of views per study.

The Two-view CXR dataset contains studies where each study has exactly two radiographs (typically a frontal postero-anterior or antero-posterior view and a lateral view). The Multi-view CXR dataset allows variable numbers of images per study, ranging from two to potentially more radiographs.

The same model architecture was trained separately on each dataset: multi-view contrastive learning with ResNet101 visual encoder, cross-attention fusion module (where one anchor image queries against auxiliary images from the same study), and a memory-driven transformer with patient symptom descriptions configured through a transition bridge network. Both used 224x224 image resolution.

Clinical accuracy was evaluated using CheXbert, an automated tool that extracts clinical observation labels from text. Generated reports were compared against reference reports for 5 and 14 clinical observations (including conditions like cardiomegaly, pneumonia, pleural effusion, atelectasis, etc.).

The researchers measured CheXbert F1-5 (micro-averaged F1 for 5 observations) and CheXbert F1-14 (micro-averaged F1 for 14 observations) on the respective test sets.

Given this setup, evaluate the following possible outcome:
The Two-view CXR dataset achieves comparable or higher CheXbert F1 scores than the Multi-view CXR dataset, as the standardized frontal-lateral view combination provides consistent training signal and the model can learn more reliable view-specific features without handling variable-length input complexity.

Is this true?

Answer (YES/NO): YES